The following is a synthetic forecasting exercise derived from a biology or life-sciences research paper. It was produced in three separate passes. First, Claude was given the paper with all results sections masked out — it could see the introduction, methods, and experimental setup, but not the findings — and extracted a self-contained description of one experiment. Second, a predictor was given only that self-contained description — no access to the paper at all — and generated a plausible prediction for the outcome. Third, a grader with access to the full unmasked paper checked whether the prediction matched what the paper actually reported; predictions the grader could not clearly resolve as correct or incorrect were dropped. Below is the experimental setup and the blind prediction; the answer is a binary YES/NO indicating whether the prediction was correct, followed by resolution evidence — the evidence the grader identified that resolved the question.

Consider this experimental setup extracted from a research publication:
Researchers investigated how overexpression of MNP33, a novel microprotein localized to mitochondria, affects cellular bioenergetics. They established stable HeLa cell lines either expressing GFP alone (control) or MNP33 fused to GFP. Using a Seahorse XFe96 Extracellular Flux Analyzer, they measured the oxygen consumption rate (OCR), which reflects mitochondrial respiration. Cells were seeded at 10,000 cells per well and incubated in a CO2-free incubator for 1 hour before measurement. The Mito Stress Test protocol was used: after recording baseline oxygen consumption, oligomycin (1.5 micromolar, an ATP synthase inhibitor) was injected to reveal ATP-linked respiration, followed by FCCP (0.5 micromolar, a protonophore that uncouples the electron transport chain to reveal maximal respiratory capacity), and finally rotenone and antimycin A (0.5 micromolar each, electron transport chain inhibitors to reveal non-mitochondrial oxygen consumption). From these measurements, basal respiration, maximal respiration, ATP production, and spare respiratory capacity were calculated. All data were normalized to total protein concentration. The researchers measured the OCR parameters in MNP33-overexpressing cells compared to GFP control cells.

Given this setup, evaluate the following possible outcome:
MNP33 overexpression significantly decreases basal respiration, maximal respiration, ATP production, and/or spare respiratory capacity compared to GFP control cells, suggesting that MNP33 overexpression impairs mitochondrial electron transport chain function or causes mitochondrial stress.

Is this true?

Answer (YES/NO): NO